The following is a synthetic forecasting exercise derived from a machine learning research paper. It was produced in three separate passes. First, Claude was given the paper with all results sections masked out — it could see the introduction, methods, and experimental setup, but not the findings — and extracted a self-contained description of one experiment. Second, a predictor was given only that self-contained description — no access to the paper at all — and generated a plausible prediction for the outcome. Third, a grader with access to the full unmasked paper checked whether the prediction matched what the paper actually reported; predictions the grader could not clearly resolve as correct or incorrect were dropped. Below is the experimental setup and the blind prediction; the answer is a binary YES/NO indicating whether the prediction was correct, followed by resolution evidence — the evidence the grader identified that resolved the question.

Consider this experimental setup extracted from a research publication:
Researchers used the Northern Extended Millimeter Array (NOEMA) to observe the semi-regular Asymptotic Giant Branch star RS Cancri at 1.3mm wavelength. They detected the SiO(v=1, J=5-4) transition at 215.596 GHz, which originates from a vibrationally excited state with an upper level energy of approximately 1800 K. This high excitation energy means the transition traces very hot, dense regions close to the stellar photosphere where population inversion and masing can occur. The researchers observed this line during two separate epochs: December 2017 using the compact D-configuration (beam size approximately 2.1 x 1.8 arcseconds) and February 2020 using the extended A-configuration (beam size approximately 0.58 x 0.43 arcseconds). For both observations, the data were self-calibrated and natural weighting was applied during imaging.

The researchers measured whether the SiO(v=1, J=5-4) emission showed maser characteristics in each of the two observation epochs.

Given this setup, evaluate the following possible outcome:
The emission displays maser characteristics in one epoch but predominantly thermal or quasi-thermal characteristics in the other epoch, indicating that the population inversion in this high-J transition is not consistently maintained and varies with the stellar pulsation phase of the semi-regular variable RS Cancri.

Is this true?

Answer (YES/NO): YES